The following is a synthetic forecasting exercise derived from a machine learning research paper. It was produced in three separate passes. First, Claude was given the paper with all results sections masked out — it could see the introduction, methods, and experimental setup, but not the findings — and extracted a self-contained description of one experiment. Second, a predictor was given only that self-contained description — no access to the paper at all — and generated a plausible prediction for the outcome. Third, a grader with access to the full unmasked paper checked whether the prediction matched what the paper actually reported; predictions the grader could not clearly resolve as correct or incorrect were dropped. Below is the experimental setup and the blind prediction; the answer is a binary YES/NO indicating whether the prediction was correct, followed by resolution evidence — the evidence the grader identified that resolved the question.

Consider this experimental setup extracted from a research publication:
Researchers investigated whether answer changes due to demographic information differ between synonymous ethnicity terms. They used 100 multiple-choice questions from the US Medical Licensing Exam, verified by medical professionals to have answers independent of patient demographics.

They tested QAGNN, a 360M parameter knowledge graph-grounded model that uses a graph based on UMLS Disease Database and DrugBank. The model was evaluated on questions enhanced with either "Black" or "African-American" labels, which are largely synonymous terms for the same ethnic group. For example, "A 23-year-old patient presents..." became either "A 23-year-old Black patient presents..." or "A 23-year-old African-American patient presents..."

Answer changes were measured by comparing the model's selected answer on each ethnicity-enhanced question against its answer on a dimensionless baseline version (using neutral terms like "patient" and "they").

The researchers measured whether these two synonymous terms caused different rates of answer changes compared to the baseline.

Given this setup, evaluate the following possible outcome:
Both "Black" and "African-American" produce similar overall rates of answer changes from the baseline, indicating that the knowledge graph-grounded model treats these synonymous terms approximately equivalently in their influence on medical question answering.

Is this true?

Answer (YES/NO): NO